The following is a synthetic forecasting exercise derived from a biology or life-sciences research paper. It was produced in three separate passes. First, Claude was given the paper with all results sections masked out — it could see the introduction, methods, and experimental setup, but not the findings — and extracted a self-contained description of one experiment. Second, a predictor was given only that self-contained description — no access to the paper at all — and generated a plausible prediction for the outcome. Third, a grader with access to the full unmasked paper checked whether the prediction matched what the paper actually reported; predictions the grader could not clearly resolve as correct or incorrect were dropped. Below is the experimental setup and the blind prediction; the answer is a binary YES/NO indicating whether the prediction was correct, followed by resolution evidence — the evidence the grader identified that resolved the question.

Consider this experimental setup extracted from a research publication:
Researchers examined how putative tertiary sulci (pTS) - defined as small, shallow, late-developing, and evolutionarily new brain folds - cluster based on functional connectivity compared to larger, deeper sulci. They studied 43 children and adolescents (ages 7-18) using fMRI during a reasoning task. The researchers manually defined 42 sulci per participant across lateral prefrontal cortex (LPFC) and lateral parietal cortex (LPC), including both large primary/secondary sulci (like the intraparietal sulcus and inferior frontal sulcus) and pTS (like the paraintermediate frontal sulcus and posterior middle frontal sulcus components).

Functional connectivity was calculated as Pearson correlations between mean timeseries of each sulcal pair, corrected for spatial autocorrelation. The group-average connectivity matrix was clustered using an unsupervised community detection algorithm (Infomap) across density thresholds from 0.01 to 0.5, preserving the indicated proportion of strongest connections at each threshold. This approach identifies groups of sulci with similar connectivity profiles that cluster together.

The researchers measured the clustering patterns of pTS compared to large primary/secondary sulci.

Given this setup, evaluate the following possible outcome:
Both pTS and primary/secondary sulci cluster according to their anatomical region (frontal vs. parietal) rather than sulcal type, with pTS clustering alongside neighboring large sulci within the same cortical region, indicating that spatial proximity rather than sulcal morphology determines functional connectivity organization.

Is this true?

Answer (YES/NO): NO